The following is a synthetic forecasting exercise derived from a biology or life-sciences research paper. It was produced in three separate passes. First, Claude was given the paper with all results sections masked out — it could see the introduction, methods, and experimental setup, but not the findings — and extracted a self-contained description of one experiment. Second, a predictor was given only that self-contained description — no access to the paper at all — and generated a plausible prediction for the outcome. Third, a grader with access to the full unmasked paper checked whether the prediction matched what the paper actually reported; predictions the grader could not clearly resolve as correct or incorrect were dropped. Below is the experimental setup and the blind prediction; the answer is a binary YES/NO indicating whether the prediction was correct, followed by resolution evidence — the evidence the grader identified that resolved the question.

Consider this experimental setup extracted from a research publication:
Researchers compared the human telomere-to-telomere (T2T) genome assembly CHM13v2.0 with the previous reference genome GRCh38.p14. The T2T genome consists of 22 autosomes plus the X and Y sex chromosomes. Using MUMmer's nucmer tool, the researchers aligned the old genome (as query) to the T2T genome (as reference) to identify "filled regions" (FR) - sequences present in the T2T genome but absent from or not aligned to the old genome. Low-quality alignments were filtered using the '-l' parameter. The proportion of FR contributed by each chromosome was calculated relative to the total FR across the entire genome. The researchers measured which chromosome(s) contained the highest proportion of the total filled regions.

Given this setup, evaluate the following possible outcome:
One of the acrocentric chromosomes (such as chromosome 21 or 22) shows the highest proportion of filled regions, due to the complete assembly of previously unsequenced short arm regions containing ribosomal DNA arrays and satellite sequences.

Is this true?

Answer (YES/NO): NO